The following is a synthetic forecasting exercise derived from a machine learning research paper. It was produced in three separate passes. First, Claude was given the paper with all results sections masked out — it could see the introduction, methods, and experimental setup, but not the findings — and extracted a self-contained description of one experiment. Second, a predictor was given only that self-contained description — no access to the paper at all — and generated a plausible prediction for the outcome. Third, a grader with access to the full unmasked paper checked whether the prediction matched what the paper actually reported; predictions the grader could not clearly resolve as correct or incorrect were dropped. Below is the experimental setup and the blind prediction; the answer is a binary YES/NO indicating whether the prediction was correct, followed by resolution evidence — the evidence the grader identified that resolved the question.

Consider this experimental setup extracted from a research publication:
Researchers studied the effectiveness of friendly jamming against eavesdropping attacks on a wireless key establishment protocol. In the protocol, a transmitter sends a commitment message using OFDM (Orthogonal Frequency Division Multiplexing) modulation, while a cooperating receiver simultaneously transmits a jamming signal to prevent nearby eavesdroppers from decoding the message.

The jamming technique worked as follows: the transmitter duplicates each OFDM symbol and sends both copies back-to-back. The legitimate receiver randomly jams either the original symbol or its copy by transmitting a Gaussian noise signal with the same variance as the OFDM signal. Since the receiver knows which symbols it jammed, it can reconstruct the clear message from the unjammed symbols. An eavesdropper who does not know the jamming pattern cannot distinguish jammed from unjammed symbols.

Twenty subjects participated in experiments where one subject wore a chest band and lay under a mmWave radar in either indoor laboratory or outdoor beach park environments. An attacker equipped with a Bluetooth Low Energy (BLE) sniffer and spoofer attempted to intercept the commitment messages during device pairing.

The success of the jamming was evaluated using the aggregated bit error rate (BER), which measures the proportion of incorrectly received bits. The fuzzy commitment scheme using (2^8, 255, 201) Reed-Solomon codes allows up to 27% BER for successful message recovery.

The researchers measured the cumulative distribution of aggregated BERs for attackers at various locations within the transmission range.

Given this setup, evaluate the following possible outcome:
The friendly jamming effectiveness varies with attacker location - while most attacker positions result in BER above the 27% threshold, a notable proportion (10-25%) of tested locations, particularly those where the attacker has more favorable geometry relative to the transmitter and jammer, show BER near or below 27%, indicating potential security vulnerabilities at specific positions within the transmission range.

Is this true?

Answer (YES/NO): NO